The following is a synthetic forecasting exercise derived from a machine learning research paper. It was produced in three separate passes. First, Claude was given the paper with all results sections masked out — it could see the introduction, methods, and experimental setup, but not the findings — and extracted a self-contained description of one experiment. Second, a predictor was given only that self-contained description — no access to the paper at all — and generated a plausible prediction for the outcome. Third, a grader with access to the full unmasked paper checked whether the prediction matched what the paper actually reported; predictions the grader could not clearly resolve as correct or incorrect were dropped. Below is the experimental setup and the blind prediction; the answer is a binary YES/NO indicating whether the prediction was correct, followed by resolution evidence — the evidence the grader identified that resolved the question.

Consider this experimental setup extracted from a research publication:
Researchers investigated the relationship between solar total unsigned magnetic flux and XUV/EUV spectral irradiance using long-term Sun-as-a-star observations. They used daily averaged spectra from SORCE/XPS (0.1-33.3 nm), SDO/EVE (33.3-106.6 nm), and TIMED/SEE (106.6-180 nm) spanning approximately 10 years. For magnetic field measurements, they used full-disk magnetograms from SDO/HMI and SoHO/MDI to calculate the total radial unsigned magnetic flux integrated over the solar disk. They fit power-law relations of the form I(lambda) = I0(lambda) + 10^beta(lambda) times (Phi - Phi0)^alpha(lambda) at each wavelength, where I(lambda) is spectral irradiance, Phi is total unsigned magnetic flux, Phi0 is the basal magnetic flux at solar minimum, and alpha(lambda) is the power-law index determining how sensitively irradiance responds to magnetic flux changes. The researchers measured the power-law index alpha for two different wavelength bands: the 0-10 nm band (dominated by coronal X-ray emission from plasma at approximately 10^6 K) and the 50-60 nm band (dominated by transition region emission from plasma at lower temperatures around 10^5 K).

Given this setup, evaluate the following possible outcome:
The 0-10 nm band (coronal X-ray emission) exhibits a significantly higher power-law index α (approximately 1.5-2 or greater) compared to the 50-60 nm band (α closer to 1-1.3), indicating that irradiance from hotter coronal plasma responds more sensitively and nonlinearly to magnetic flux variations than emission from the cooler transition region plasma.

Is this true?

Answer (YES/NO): NO